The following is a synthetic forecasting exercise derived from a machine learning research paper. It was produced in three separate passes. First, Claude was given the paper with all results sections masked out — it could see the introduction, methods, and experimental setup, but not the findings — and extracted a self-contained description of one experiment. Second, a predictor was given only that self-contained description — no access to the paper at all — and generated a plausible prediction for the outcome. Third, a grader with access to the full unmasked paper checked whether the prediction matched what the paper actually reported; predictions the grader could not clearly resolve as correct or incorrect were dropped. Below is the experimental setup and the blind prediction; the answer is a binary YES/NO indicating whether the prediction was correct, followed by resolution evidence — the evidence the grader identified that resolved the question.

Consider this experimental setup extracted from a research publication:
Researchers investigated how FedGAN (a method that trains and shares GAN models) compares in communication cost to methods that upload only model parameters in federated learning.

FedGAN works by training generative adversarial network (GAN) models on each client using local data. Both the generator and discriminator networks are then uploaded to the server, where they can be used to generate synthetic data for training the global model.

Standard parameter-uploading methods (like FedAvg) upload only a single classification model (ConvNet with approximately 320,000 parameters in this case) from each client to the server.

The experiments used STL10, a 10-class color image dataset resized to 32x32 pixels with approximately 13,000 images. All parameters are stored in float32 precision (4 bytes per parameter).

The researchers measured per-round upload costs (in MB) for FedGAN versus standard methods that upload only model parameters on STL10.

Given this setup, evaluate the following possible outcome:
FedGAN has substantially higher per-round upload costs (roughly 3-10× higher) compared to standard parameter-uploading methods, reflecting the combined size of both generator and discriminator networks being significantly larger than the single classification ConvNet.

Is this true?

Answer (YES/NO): NO